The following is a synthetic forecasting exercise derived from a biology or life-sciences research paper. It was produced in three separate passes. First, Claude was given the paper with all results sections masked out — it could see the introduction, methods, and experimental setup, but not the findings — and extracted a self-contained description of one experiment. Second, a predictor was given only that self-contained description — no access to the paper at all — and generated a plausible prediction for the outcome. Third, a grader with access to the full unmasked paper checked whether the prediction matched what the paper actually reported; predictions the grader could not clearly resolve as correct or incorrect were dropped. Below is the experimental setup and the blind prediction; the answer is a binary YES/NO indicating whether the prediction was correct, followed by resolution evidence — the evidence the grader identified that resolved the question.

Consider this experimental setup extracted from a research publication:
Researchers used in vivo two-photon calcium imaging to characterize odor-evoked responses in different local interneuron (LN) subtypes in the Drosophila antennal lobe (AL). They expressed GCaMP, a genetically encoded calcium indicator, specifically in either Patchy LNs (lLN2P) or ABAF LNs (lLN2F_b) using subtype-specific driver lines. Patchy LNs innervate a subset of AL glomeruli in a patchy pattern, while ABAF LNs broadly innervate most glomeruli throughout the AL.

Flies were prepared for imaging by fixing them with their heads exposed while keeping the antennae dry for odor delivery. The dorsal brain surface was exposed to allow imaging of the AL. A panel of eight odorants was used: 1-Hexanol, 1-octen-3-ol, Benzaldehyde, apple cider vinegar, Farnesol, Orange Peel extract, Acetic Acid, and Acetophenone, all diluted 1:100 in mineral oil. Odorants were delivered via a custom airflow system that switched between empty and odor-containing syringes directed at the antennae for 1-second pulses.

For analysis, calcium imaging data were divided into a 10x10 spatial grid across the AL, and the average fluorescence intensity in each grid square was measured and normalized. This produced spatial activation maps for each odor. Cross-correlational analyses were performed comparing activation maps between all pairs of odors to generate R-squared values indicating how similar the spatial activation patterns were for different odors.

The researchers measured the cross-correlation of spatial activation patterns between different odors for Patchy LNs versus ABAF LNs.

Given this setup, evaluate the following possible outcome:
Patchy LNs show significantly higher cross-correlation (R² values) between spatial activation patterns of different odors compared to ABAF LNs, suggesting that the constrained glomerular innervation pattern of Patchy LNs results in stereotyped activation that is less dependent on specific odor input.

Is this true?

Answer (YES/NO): NO